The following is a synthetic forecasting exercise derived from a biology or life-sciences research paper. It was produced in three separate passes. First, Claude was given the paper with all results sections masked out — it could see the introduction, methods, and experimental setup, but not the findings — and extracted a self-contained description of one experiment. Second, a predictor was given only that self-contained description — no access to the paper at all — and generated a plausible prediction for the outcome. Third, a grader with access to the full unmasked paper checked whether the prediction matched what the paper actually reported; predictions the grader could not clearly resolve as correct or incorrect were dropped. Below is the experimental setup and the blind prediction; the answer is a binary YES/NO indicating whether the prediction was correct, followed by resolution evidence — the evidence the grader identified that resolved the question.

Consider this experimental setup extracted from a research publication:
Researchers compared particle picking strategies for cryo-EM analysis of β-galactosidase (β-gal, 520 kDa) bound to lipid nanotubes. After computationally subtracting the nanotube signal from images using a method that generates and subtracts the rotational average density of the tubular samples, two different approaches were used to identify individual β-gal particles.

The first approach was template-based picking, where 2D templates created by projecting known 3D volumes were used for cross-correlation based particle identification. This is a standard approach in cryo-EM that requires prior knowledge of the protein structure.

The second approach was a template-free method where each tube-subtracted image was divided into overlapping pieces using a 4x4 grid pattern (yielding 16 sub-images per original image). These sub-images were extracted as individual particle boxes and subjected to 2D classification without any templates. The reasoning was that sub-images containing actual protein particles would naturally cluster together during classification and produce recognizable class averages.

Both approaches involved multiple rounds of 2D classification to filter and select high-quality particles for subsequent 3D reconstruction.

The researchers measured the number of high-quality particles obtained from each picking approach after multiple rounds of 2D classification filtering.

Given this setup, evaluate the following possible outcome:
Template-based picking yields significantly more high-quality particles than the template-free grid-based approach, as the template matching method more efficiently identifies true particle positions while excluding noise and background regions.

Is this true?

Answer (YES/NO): YES